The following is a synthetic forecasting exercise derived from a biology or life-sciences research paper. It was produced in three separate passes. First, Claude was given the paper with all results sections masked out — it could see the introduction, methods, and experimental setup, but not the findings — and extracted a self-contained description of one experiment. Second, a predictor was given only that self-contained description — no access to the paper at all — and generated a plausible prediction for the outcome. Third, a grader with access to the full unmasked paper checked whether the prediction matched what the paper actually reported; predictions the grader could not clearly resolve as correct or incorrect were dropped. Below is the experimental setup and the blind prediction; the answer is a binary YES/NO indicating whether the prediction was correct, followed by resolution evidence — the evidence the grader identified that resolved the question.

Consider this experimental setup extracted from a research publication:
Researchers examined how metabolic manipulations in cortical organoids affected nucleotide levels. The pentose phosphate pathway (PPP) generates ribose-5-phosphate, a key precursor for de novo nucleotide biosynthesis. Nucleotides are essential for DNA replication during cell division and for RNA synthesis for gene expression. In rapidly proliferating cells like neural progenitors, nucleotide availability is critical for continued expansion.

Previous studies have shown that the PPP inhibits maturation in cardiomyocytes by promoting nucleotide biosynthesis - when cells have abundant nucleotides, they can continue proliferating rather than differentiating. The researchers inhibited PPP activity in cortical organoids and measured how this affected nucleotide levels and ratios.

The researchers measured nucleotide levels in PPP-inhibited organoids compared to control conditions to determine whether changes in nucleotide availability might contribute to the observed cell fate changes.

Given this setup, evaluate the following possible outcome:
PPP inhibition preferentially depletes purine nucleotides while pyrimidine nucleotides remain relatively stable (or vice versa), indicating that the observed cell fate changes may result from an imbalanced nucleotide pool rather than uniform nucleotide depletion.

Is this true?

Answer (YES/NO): NO